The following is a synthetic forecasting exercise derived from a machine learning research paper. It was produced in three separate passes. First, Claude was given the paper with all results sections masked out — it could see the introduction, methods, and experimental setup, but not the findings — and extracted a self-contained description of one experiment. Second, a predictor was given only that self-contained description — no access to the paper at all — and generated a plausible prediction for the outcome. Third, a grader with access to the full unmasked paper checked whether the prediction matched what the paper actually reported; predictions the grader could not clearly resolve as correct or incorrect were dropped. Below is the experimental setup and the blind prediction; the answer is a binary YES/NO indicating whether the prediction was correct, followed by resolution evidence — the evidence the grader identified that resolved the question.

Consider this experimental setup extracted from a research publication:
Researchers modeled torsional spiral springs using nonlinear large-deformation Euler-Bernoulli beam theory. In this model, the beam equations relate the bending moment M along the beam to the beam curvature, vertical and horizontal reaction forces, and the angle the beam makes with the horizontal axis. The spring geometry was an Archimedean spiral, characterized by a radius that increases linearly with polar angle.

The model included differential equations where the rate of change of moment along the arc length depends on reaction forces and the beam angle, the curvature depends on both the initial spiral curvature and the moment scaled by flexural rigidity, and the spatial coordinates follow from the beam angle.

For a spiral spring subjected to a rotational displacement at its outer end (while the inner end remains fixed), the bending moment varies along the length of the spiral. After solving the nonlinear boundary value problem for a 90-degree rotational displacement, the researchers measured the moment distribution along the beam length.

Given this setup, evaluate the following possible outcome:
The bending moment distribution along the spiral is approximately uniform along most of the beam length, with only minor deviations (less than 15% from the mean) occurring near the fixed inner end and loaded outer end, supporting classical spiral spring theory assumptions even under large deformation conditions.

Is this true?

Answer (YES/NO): NO